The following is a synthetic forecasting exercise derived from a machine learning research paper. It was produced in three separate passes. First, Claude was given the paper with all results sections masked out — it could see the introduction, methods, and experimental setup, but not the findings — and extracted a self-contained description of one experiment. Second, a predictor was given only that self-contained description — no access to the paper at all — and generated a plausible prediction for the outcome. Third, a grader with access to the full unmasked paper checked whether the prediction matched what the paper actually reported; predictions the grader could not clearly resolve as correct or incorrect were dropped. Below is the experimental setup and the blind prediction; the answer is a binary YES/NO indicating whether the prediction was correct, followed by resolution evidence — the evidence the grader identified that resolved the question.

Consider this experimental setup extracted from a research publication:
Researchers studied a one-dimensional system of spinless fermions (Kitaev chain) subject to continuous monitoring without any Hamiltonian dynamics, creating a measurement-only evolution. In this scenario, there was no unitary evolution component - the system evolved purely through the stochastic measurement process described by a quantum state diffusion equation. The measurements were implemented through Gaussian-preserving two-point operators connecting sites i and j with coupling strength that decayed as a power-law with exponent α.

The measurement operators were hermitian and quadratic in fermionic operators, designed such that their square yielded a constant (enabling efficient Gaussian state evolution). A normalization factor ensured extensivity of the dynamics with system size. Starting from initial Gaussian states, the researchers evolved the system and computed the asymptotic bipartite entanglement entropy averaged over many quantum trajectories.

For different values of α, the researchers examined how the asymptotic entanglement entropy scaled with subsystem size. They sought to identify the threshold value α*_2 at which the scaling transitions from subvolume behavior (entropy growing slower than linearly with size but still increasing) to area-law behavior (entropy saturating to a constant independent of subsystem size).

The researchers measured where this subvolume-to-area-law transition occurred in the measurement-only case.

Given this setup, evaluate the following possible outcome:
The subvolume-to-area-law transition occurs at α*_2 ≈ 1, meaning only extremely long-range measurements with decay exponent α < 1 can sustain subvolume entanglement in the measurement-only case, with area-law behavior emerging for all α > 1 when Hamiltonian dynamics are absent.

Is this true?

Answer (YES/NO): NO